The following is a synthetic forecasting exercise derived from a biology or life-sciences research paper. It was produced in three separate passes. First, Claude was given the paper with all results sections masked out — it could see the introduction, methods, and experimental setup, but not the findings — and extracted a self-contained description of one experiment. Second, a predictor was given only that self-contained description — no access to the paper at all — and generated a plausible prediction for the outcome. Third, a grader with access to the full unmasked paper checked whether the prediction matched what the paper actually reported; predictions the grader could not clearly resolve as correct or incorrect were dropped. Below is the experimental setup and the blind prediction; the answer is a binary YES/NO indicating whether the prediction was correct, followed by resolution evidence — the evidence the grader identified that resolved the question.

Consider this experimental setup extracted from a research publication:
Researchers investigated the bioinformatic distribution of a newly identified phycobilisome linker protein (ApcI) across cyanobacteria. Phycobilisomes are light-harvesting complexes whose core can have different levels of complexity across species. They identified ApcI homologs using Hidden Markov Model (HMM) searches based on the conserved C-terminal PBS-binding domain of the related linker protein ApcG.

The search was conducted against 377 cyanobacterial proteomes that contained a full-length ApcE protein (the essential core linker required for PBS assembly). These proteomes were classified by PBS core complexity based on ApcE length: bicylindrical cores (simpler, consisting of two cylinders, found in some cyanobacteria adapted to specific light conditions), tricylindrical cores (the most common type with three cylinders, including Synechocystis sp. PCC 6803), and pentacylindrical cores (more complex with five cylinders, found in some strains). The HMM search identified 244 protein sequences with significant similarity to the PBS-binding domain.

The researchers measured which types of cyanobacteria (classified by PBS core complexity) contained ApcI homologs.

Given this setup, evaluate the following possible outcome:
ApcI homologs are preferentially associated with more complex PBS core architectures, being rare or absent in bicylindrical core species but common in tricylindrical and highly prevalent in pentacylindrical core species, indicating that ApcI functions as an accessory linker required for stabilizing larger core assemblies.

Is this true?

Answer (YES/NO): NO